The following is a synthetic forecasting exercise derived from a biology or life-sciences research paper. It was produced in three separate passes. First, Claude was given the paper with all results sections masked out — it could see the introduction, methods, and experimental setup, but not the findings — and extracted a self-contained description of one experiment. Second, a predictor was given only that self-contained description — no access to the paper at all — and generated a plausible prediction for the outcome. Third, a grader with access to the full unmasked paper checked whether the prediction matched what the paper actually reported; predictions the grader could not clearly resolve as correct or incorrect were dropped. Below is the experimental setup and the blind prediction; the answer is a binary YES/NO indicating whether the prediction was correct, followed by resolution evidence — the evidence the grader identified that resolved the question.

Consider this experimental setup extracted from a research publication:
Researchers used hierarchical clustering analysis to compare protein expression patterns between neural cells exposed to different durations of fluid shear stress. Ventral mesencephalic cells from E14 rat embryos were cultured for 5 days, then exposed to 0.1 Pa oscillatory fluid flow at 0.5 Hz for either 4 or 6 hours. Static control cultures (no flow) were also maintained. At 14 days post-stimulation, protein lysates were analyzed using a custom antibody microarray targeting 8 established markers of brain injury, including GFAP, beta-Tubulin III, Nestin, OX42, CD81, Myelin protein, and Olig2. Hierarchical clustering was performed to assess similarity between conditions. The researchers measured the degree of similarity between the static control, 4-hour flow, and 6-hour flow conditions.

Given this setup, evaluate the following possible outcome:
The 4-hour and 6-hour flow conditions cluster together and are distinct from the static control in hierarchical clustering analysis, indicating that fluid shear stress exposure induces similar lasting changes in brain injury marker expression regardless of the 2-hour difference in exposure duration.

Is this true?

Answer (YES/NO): NO